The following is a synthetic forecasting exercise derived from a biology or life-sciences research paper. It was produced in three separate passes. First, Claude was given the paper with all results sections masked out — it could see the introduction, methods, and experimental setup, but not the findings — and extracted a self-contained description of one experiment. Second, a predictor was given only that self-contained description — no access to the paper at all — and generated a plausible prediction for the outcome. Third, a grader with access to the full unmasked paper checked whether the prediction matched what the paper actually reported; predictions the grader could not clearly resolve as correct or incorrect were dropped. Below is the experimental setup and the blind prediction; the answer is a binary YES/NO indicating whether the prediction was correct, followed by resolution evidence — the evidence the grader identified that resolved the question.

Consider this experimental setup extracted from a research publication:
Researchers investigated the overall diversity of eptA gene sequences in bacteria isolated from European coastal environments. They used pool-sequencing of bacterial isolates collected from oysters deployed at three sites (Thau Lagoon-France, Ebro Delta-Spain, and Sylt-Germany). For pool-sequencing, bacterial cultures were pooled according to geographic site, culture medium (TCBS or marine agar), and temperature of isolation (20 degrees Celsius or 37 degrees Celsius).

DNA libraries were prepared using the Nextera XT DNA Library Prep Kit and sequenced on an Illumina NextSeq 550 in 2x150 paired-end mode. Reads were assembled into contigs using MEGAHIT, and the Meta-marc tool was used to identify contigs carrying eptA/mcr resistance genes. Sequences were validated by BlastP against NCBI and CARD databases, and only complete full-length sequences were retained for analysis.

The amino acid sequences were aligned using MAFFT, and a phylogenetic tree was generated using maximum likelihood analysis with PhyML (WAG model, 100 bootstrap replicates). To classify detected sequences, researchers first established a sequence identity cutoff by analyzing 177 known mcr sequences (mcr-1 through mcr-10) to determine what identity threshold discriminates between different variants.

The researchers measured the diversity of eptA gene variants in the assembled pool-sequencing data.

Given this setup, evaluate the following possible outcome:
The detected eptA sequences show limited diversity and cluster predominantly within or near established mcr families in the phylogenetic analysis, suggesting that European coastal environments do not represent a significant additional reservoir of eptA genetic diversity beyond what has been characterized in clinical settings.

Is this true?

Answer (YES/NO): NO